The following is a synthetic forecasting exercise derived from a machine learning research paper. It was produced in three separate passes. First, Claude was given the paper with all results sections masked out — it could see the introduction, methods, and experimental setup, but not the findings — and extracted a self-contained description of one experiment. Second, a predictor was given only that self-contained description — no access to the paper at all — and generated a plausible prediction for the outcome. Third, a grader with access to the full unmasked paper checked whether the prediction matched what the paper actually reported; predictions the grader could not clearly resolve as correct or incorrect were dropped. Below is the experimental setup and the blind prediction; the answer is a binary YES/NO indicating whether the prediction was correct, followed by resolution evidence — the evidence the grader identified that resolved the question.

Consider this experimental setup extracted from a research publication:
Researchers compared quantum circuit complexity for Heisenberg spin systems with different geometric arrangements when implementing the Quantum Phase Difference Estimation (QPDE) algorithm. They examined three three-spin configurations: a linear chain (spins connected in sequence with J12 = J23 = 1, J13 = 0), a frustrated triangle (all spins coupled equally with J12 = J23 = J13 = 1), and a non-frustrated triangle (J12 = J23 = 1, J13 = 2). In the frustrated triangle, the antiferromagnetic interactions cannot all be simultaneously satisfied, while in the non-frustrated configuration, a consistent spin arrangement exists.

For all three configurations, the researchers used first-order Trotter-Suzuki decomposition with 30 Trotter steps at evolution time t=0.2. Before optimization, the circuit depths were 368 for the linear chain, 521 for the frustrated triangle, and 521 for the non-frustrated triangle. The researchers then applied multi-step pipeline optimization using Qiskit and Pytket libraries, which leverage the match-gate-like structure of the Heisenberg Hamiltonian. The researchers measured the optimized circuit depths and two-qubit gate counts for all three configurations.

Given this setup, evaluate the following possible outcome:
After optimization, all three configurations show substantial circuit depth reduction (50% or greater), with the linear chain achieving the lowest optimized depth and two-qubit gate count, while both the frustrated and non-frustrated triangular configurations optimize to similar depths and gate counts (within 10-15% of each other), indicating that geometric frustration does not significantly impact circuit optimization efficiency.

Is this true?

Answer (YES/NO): NO